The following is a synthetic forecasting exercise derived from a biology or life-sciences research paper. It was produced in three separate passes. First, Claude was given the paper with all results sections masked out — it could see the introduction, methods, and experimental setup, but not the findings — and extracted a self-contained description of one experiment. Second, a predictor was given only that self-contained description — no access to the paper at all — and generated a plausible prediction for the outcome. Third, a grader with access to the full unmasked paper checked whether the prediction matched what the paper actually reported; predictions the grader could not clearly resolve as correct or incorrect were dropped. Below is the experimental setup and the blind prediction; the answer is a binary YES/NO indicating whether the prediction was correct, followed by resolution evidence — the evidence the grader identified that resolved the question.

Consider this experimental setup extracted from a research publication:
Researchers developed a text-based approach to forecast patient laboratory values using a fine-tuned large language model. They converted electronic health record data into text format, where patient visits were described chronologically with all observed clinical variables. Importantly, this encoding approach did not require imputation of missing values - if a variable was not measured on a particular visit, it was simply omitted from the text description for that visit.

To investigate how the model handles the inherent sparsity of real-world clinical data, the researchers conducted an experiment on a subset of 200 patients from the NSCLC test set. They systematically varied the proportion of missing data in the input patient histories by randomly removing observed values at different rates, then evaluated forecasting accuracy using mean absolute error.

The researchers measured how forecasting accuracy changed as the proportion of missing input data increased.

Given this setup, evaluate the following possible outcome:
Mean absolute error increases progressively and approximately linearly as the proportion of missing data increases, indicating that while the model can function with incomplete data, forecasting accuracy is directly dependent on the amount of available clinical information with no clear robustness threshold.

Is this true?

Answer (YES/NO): NO